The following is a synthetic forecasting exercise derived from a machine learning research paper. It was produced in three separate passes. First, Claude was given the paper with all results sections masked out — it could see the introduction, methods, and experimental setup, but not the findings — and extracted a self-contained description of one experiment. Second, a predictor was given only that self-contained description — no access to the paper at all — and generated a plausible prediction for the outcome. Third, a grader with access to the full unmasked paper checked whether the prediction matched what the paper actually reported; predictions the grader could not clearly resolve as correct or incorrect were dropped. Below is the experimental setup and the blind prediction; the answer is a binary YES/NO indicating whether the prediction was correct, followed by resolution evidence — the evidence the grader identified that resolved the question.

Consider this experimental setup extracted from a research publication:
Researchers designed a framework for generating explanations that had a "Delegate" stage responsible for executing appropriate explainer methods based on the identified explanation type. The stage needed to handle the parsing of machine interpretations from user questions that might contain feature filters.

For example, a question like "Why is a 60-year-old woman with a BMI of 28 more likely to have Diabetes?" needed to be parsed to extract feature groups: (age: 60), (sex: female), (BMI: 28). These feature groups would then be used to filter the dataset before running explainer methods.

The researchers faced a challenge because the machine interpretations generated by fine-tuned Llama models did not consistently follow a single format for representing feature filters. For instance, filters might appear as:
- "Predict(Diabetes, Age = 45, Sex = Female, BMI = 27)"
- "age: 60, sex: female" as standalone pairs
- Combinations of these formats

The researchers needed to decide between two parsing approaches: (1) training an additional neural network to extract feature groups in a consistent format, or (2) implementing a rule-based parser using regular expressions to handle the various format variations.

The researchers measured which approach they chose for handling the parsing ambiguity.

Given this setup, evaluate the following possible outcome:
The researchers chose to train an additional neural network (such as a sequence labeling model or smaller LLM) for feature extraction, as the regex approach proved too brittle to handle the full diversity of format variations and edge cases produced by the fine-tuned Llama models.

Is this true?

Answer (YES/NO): NO